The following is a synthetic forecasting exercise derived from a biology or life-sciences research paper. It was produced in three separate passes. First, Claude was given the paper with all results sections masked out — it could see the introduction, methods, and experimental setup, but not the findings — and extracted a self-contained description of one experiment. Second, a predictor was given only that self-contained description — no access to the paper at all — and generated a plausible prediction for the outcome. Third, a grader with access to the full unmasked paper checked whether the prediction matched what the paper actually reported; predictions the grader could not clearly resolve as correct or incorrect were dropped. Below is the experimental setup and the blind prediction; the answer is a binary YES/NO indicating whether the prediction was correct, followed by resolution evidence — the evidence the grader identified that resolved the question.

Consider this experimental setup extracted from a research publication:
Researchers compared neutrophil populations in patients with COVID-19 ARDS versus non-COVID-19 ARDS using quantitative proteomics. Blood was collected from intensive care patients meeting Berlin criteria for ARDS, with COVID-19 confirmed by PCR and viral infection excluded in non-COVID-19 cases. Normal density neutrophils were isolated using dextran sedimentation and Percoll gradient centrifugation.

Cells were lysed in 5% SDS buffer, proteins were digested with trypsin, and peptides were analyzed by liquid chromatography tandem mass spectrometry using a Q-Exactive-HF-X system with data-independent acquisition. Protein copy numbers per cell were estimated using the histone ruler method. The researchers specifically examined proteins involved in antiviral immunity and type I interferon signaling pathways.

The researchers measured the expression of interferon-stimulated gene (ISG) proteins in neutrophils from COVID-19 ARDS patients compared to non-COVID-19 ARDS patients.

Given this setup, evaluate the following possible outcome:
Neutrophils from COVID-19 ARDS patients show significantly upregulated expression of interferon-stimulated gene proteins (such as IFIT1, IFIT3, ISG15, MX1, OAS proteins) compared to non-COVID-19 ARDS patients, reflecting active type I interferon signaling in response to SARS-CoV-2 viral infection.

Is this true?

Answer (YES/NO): YES